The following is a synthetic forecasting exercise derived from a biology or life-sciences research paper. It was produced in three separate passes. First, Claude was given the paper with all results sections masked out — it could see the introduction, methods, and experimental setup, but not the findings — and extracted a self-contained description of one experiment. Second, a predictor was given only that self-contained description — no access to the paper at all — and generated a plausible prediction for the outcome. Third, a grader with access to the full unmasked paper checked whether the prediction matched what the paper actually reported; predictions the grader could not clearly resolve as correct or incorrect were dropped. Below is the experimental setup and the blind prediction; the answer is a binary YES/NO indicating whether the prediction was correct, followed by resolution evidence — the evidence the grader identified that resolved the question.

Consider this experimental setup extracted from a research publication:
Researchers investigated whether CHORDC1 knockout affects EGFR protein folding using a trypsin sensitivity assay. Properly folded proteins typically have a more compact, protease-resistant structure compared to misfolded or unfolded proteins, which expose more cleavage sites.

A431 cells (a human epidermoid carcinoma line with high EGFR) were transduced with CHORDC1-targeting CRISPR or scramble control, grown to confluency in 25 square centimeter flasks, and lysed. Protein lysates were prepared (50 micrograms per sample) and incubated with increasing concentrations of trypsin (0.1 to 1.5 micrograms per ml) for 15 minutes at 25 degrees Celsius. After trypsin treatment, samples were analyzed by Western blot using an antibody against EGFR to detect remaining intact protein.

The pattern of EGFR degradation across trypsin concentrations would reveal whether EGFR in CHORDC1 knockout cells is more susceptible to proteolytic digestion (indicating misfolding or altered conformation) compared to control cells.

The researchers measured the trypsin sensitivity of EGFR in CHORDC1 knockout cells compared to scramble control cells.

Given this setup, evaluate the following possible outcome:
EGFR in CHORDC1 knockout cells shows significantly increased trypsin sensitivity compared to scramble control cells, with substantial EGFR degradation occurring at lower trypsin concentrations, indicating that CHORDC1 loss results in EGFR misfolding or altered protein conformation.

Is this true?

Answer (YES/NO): YES